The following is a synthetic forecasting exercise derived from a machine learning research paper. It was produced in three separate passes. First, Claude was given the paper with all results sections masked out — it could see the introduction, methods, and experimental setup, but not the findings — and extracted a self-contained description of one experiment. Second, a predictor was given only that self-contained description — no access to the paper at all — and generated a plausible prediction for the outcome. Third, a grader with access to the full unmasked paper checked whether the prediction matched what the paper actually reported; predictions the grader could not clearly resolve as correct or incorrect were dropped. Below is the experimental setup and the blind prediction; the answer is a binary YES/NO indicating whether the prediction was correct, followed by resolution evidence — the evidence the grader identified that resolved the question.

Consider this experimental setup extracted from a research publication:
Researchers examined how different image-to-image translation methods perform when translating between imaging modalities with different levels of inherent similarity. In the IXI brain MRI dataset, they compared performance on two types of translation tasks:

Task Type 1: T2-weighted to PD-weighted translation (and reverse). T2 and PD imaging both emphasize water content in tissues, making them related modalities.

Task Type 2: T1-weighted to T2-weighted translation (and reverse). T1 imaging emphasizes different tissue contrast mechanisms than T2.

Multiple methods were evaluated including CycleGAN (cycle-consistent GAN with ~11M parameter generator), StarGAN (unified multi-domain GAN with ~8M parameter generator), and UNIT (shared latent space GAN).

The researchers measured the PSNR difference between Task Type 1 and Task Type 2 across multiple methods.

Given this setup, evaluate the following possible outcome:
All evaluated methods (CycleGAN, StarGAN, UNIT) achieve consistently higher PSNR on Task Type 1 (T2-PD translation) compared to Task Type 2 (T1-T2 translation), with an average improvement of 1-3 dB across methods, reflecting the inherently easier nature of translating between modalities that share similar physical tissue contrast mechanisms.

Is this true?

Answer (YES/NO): NO